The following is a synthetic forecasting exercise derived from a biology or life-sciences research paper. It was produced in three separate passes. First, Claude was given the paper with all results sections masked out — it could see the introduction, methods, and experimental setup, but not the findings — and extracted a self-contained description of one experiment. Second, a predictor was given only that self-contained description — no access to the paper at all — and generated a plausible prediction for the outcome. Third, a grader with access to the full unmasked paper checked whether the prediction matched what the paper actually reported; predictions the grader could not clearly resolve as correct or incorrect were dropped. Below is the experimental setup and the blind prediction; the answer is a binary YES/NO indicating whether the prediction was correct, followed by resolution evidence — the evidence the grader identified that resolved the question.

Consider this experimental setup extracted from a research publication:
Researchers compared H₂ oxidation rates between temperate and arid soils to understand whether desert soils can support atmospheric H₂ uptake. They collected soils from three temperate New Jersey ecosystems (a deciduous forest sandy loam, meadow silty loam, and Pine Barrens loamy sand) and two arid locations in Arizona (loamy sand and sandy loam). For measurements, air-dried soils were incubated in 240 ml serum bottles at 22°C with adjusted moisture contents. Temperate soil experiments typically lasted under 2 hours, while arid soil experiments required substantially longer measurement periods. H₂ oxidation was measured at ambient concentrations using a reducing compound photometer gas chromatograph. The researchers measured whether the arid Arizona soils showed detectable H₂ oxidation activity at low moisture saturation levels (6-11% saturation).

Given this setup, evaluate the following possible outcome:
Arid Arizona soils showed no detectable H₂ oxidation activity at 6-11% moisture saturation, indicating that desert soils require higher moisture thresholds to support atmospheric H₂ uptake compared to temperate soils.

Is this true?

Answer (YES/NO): NO